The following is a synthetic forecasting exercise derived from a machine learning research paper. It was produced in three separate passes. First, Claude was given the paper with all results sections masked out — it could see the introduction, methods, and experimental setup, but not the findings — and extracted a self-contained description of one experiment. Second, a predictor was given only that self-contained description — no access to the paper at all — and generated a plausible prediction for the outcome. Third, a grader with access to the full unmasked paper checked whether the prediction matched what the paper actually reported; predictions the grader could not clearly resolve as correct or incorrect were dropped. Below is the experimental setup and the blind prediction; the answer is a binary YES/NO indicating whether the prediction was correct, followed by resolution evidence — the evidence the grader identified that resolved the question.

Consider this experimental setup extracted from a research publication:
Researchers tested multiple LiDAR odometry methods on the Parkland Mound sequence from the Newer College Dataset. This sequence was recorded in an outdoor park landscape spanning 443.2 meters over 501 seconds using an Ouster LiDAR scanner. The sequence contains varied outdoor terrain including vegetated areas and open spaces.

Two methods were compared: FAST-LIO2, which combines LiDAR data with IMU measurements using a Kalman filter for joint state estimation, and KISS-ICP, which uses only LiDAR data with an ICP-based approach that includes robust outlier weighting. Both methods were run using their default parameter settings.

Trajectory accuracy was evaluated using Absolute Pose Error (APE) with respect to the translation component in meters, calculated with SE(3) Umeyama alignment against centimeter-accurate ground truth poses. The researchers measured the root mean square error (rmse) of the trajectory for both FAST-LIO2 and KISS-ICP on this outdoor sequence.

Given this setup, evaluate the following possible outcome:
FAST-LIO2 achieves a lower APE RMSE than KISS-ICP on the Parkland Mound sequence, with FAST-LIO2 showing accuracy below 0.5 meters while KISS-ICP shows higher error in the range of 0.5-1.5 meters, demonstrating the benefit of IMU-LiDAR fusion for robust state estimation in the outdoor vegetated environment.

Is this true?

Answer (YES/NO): NO